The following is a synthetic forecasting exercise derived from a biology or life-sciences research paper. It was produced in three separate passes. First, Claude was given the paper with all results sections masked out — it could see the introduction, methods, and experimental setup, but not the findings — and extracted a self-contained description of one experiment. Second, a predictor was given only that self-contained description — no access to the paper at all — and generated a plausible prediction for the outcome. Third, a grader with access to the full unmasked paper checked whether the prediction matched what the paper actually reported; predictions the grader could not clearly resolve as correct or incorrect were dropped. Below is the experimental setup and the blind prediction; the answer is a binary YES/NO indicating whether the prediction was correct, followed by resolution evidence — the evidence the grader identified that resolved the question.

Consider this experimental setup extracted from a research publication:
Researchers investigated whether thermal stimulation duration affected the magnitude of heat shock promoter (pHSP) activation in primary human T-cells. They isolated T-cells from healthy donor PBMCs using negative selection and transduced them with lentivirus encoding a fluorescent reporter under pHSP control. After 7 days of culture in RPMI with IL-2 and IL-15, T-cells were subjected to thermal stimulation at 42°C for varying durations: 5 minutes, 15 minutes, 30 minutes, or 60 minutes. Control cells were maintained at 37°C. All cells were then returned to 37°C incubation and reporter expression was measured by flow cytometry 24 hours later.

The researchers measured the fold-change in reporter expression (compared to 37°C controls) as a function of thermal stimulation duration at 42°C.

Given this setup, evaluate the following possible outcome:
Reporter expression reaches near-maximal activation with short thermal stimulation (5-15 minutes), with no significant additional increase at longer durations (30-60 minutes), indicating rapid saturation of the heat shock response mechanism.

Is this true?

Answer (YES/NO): NO